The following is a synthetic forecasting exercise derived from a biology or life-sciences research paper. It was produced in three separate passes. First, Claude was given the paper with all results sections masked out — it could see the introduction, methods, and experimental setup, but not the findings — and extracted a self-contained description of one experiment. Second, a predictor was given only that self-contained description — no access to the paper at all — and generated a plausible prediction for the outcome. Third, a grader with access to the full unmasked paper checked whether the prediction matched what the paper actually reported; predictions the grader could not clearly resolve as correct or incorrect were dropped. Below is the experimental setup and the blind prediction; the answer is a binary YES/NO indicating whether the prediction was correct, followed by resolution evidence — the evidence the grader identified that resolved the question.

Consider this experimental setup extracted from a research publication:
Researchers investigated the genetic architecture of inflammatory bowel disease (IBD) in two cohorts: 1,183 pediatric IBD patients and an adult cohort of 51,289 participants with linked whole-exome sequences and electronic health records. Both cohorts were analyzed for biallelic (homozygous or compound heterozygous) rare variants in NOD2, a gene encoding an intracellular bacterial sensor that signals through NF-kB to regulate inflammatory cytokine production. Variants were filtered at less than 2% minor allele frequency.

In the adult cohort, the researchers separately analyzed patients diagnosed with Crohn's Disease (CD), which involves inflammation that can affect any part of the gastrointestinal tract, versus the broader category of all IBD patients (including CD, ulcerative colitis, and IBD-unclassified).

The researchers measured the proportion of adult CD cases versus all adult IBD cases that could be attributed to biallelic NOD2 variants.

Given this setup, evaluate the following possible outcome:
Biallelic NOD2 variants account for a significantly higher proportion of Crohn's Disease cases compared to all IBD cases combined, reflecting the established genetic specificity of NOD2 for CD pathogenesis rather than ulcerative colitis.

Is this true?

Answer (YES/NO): YES